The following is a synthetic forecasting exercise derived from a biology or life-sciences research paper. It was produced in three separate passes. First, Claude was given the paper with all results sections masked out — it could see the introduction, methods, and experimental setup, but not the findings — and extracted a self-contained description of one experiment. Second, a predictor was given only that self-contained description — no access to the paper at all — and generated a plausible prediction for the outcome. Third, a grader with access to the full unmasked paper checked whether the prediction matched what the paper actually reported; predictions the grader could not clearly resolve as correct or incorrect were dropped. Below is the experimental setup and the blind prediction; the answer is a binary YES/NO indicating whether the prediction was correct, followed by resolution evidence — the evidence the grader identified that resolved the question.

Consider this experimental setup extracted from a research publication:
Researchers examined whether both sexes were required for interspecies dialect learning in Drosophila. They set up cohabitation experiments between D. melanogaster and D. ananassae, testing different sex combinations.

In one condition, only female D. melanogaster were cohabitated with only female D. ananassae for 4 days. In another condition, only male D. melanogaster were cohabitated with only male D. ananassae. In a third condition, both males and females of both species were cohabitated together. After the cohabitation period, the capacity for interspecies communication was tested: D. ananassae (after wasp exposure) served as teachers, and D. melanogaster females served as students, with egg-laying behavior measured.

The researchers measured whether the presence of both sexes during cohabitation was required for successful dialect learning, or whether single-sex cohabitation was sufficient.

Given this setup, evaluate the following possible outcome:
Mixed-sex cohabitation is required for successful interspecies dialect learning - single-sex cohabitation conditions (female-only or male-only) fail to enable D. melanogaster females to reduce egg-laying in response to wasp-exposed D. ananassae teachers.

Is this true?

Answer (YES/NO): YES